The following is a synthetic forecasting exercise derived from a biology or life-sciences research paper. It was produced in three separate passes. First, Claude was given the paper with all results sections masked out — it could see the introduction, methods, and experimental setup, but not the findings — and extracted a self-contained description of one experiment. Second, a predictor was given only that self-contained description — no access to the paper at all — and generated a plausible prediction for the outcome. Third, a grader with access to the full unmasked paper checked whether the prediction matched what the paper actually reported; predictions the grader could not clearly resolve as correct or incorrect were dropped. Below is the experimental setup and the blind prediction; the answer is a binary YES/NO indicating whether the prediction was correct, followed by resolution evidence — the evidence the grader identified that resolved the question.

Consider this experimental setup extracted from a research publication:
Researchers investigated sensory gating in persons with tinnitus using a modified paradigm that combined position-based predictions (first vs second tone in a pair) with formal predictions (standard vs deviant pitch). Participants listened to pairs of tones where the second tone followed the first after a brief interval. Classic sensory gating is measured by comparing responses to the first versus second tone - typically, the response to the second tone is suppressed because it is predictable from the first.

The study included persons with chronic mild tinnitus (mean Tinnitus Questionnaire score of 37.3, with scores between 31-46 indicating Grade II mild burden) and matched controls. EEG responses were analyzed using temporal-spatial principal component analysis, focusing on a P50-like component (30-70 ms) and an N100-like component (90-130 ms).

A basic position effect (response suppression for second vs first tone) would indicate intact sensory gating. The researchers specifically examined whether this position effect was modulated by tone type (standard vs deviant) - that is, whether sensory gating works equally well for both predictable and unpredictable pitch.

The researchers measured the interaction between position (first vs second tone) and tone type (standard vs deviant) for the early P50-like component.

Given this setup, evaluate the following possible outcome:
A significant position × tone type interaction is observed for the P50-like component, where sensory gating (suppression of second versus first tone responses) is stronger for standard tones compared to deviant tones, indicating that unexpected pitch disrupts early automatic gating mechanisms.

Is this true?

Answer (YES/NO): NO